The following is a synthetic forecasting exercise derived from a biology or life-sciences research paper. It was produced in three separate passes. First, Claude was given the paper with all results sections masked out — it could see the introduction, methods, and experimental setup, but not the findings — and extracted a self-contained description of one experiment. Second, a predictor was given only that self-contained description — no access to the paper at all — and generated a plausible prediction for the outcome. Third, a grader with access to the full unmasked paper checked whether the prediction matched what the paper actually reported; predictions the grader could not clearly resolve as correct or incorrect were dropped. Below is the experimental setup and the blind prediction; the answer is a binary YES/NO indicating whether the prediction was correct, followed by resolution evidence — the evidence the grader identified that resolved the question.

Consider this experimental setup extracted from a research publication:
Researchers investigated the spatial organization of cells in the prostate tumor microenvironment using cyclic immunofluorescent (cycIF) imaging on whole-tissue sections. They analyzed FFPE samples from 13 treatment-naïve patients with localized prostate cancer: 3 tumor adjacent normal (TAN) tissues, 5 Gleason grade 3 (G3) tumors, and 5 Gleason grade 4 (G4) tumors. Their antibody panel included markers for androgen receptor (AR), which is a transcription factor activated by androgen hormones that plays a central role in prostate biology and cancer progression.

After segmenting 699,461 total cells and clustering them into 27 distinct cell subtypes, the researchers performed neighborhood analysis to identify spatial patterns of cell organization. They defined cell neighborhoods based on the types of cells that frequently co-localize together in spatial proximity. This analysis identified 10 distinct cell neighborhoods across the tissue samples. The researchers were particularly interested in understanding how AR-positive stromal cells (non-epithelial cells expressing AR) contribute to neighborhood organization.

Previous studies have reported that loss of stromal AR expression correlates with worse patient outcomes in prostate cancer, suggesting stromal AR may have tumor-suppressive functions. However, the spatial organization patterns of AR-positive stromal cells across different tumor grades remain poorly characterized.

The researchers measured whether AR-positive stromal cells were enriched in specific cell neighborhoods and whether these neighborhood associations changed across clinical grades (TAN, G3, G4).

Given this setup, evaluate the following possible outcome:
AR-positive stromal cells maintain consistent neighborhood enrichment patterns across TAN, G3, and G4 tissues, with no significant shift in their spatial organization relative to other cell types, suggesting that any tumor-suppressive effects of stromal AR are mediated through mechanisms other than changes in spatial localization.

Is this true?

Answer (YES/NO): NO